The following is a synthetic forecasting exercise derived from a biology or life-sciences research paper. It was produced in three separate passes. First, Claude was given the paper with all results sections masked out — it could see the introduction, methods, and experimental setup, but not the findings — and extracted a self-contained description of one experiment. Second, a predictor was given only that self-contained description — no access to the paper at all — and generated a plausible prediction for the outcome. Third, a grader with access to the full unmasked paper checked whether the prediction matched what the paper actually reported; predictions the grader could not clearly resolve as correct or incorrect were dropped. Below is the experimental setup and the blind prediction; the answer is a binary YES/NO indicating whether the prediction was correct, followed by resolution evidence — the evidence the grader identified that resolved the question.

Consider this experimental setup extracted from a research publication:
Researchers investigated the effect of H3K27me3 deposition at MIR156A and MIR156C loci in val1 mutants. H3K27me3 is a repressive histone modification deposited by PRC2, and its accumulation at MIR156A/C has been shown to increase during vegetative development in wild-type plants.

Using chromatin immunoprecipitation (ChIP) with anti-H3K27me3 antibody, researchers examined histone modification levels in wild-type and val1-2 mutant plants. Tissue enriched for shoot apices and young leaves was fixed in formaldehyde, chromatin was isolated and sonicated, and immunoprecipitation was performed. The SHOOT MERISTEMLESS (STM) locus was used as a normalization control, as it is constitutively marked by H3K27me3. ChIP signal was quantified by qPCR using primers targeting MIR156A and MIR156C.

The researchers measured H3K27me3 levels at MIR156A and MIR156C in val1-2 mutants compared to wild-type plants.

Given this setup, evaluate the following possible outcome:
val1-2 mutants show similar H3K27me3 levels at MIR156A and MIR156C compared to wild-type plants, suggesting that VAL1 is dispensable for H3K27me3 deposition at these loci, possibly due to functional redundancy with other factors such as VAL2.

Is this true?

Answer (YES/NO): NO